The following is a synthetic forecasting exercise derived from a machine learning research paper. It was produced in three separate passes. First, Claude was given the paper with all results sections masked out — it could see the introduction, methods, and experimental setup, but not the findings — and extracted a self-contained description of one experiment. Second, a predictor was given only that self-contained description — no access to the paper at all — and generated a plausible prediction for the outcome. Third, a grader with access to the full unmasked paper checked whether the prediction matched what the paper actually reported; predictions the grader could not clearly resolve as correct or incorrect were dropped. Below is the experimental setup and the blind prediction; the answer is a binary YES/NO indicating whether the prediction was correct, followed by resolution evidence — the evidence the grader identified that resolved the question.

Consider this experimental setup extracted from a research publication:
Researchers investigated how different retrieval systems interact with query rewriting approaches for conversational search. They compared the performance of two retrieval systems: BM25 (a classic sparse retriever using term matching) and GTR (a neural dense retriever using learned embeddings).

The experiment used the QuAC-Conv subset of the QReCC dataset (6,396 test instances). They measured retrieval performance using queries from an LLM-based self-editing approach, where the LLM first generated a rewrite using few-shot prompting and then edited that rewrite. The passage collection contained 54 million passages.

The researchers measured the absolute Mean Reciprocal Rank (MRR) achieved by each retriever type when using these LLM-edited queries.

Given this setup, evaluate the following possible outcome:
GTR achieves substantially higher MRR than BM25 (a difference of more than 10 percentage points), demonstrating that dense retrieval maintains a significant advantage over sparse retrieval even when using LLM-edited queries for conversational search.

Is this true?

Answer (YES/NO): NO